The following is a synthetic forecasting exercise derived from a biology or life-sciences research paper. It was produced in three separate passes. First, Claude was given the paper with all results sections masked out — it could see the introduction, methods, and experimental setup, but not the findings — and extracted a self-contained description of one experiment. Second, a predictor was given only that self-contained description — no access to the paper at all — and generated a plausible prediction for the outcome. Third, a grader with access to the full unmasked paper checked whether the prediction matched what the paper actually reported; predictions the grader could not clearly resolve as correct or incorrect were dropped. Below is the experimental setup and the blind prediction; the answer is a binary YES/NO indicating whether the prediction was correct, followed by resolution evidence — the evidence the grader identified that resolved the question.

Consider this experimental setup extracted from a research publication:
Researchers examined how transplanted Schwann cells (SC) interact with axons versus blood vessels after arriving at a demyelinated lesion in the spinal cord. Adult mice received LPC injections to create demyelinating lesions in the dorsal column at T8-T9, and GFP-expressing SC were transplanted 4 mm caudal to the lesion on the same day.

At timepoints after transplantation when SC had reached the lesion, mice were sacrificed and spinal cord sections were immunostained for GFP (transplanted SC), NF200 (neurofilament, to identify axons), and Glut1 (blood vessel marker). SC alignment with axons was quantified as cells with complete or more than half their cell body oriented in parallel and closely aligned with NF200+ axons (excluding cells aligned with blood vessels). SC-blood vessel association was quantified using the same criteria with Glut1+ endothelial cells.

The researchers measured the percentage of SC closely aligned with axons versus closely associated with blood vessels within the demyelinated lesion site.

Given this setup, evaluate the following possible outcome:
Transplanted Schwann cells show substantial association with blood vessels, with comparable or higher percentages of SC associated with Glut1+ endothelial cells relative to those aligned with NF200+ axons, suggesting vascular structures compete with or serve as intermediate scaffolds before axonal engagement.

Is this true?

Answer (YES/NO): NO